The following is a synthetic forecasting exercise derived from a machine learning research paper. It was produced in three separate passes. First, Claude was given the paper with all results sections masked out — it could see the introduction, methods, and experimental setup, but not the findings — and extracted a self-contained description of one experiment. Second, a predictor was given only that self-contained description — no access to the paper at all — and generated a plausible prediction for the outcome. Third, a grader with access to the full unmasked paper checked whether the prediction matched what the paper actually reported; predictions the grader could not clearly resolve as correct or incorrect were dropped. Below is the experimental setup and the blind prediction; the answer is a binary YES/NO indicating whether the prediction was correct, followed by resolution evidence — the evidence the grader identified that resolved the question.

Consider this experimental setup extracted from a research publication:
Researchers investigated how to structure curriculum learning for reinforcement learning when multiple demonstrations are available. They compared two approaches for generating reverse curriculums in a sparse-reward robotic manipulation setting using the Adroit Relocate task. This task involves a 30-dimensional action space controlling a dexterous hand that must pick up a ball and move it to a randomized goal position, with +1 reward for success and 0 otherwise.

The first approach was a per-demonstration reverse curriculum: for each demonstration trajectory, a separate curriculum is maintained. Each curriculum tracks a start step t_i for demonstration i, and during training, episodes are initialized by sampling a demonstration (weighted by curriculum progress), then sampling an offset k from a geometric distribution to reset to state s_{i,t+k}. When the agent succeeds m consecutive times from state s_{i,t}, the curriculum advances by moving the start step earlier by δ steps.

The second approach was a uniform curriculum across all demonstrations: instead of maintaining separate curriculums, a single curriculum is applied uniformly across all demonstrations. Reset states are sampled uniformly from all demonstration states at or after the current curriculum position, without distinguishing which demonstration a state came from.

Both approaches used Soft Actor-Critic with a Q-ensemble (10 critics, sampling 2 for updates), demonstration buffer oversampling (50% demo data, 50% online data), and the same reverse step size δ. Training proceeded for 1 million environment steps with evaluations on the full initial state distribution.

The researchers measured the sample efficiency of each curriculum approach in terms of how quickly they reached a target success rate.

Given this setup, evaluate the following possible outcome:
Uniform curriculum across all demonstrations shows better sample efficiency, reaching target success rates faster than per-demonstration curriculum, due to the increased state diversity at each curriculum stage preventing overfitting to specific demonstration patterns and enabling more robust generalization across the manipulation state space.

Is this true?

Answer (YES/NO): NO